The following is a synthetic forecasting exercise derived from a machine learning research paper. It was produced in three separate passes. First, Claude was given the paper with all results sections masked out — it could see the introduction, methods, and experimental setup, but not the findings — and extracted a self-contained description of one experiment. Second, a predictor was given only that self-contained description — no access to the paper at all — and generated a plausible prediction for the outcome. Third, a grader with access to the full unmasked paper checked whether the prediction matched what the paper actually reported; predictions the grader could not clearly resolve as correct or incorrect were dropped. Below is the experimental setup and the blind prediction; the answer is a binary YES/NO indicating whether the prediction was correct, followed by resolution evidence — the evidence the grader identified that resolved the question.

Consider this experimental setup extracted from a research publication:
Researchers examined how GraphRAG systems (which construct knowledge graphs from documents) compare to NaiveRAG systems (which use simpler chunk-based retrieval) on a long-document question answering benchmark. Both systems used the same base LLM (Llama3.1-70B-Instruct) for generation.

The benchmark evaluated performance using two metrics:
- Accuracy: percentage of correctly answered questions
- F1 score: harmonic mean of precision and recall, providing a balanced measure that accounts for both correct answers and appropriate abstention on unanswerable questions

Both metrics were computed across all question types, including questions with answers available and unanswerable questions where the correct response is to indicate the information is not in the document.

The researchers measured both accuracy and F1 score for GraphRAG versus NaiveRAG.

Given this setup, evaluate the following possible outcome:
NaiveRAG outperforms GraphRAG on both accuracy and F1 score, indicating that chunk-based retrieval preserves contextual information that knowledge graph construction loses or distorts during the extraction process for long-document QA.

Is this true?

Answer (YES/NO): YES